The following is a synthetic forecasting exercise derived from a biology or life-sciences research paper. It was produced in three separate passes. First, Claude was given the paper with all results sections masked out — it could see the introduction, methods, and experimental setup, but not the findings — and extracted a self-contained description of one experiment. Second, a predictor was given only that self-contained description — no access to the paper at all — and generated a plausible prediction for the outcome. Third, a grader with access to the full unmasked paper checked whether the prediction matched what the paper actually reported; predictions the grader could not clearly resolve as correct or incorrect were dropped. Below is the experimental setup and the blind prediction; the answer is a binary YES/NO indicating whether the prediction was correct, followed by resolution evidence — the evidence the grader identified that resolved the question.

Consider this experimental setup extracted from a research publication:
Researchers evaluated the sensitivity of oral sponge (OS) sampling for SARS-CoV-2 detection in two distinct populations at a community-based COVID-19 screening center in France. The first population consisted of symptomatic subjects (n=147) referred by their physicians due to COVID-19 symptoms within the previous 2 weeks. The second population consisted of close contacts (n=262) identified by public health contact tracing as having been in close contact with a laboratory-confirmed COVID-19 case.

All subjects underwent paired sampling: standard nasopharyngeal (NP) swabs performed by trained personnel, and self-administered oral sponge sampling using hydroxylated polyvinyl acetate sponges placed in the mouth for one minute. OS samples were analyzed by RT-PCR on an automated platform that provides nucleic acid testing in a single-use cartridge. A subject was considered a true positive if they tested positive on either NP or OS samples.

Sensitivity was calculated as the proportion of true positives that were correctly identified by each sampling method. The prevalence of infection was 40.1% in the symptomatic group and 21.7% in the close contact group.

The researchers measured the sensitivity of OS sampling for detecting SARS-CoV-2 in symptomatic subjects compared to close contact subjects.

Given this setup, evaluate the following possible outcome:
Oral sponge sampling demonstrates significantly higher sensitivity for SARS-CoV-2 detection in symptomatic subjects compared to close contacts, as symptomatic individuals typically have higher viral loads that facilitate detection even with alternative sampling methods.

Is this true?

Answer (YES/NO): YES